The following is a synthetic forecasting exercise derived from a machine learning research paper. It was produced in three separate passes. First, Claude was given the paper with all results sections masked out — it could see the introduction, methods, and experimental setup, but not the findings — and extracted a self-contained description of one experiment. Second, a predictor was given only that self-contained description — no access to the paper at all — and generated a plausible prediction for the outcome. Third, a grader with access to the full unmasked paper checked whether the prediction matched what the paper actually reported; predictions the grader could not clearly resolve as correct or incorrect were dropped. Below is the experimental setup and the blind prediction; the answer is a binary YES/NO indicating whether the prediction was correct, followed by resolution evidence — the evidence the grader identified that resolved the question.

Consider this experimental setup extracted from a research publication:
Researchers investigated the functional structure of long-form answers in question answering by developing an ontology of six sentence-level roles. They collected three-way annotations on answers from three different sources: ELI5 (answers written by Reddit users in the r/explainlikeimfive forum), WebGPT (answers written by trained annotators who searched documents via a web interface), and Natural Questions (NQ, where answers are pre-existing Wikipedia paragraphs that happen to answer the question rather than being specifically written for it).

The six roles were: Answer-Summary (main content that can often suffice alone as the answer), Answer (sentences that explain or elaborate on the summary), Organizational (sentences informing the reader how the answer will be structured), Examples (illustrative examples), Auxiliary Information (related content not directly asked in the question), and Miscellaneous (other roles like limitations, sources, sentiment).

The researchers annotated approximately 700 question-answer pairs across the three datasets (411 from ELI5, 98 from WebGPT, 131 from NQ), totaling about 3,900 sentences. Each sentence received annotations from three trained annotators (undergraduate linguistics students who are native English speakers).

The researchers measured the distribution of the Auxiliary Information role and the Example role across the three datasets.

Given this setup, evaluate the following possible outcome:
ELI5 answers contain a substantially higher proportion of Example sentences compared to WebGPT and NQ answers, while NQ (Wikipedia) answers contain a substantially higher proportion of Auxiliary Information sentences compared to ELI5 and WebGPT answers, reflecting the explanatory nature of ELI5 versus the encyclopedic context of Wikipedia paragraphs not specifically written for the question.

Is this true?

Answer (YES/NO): YES